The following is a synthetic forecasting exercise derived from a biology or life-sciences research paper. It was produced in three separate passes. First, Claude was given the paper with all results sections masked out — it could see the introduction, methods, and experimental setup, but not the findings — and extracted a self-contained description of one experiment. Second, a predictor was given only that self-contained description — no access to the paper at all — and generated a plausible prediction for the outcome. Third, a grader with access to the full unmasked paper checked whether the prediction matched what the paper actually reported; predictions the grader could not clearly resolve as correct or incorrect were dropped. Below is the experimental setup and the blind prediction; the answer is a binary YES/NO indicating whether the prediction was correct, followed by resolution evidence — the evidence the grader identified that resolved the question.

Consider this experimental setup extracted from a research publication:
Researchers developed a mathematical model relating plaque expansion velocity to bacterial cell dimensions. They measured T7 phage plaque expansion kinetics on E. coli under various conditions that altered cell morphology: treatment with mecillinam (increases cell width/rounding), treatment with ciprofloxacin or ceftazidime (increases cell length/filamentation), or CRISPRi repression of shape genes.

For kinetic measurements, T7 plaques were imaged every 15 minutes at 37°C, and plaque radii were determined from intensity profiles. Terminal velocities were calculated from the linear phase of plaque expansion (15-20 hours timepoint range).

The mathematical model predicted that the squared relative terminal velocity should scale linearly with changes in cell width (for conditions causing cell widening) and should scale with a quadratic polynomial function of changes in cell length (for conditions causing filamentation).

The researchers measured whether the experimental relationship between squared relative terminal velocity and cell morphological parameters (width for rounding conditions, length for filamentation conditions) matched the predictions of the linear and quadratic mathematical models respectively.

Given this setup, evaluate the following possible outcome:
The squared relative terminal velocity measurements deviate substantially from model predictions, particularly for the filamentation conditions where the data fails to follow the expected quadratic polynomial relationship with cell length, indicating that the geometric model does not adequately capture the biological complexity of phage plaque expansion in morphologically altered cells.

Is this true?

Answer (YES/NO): NO